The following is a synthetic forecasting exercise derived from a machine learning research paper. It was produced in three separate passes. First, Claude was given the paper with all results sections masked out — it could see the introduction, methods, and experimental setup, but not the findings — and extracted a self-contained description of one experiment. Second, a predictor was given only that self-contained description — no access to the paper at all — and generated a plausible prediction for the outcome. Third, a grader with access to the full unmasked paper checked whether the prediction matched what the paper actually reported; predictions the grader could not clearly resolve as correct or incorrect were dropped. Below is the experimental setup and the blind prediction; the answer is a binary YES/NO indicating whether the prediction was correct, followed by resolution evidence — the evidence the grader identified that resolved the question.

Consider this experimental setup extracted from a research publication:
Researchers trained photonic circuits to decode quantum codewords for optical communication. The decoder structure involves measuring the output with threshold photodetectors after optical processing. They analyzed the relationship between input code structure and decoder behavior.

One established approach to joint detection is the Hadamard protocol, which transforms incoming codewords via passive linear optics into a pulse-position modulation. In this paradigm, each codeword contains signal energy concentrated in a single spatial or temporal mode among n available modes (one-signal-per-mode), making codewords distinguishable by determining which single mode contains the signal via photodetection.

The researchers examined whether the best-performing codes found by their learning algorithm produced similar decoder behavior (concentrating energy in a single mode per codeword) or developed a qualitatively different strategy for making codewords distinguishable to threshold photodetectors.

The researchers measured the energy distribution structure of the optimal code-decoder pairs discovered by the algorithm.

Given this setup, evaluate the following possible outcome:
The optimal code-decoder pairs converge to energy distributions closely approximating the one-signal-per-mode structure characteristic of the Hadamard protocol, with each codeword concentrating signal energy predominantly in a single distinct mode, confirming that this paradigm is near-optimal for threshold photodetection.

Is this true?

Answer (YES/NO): NO